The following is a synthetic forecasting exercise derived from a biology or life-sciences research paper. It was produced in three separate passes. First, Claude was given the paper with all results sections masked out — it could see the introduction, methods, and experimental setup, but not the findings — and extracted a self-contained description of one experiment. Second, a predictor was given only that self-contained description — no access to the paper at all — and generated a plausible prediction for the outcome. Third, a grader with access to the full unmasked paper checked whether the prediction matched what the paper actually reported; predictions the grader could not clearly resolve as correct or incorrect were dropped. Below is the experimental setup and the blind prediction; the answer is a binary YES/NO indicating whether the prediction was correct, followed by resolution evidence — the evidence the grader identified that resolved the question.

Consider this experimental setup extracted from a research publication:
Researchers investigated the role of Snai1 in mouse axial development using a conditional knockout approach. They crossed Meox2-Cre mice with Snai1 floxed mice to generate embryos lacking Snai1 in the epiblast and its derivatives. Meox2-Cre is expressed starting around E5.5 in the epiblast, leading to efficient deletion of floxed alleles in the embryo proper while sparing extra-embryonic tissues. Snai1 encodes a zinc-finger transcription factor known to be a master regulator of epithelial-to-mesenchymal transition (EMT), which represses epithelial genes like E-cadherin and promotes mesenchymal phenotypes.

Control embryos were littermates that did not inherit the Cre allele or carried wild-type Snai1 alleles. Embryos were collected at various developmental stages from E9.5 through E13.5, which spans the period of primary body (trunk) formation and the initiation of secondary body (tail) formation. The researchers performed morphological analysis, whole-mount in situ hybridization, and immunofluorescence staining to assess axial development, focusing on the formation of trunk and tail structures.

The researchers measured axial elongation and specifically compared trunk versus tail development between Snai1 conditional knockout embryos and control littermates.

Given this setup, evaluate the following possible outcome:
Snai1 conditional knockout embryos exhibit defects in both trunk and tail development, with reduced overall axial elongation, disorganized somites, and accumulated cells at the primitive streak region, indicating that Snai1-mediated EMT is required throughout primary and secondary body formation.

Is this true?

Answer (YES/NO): NO